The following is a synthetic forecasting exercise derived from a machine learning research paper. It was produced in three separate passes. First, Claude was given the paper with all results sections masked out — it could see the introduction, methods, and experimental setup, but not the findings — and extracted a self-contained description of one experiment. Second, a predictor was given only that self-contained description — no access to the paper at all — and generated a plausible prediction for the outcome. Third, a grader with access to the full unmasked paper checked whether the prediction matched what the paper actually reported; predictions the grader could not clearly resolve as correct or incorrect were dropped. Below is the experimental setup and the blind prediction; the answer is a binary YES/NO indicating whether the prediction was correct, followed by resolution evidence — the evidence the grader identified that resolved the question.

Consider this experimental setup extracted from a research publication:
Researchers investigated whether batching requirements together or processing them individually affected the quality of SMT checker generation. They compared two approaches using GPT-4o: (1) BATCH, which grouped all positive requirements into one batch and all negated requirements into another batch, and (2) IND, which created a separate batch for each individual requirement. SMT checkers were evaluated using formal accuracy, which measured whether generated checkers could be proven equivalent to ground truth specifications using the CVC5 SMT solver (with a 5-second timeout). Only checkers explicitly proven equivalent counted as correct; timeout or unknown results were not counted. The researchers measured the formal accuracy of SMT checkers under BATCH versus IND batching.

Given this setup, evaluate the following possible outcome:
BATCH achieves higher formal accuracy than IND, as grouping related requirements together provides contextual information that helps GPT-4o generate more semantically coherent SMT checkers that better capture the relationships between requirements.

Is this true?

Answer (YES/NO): NO